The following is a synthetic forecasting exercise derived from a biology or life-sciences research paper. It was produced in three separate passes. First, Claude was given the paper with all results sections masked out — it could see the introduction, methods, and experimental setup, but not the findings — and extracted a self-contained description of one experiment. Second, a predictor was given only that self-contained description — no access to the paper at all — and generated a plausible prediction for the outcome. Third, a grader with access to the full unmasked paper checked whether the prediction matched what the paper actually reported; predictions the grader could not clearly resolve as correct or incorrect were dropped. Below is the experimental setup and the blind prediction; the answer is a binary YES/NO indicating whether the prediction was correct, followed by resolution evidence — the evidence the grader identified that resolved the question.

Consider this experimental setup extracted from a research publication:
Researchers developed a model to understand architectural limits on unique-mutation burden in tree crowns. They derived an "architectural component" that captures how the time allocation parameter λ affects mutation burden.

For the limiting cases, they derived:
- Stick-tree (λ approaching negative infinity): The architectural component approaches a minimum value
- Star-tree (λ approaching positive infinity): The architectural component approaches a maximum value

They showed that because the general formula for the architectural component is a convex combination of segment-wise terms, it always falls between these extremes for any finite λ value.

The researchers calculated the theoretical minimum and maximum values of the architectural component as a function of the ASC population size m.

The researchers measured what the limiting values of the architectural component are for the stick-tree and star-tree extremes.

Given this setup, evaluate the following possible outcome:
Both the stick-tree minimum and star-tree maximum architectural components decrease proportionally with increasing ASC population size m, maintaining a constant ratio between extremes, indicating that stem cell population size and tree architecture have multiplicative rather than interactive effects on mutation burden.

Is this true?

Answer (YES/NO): NO